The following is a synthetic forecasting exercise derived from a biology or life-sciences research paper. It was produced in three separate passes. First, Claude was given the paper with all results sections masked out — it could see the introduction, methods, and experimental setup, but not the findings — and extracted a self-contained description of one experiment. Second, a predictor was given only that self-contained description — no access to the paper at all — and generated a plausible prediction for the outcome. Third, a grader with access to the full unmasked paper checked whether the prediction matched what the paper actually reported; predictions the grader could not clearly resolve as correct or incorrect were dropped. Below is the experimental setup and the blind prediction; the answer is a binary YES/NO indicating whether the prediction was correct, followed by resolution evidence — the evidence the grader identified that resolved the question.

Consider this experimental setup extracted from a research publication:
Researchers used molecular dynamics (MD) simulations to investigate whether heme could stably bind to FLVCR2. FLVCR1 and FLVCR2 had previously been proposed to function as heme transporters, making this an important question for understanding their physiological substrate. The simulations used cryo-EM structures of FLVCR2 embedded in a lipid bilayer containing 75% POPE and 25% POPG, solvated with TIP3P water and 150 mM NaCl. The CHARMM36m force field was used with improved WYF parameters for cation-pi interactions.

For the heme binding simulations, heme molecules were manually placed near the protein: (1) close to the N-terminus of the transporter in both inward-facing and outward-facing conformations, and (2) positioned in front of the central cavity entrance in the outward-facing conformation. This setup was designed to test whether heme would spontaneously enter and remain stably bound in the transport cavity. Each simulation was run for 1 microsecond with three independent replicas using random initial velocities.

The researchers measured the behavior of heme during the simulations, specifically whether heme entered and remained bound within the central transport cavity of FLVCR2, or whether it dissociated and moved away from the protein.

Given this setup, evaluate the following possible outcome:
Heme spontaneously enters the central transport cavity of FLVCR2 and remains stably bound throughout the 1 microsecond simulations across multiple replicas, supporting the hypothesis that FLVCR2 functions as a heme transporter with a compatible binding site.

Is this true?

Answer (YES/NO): NO